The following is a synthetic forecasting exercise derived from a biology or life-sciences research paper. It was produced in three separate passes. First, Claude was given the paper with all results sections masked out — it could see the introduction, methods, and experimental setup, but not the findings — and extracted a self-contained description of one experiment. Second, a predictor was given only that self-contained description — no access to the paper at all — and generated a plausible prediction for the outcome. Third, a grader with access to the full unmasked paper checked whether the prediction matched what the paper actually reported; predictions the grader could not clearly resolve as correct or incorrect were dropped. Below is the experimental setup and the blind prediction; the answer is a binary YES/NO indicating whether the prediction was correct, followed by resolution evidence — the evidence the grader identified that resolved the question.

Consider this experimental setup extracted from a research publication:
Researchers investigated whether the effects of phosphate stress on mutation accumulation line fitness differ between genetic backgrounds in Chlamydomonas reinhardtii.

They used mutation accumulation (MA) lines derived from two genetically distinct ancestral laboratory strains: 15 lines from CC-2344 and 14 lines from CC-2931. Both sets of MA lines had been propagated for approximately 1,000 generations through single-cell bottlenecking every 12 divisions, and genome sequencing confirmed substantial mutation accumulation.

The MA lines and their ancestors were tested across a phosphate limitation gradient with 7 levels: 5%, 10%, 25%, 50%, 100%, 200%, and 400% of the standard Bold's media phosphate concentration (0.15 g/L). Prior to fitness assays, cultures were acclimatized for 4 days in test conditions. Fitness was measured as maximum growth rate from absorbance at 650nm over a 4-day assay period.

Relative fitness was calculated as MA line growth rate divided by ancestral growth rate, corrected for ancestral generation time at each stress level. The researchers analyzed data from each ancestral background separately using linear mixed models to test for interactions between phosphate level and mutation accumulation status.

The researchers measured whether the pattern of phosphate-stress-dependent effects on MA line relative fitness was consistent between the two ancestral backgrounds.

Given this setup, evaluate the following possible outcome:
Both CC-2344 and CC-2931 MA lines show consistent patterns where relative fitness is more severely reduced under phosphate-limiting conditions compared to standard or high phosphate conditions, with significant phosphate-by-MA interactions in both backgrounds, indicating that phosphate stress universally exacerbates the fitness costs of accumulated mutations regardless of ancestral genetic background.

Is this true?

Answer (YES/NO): NO